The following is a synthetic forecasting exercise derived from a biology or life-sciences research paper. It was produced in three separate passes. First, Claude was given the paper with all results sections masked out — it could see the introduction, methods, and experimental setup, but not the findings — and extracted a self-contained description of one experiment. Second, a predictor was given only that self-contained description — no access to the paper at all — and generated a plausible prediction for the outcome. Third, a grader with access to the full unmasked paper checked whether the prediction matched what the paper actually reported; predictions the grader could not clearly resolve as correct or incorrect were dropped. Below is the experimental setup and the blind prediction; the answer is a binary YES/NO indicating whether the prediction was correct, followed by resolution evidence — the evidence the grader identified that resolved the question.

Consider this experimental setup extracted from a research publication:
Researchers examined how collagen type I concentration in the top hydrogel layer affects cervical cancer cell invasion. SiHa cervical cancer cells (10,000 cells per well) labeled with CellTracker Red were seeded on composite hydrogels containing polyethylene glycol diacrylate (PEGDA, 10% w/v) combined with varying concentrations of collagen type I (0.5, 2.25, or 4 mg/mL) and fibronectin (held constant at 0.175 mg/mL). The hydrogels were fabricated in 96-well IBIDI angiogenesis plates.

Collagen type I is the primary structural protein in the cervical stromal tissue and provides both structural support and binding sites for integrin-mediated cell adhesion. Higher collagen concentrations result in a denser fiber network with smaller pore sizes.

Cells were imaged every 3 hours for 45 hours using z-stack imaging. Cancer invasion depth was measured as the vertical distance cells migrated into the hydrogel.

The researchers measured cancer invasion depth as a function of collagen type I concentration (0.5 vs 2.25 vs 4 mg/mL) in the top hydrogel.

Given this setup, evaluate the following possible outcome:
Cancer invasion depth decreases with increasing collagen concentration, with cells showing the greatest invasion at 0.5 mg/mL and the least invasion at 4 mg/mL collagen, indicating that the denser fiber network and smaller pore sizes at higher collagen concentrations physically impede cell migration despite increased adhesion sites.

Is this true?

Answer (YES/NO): NO